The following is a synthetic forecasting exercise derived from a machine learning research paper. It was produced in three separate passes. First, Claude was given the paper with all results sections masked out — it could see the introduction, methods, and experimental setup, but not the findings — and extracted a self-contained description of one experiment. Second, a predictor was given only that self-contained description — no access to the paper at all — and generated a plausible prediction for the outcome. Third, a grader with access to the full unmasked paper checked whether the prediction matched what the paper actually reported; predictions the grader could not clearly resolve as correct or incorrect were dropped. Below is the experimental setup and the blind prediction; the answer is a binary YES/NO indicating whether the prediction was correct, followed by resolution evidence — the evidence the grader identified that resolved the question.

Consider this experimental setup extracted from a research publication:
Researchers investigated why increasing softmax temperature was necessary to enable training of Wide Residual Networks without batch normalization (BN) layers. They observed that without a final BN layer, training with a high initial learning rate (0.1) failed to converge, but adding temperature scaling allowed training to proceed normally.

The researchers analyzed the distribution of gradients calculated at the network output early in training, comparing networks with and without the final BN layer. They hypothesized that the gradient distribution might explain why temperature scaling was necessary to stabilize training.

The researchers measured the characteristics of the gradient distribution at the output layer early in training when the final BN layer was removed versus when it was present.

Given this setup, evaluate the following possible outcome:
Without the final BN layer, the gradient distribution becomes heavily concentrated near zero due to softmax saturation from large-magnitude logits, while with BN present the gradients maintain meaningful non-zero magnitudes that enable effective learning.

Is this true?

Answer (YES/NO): NO